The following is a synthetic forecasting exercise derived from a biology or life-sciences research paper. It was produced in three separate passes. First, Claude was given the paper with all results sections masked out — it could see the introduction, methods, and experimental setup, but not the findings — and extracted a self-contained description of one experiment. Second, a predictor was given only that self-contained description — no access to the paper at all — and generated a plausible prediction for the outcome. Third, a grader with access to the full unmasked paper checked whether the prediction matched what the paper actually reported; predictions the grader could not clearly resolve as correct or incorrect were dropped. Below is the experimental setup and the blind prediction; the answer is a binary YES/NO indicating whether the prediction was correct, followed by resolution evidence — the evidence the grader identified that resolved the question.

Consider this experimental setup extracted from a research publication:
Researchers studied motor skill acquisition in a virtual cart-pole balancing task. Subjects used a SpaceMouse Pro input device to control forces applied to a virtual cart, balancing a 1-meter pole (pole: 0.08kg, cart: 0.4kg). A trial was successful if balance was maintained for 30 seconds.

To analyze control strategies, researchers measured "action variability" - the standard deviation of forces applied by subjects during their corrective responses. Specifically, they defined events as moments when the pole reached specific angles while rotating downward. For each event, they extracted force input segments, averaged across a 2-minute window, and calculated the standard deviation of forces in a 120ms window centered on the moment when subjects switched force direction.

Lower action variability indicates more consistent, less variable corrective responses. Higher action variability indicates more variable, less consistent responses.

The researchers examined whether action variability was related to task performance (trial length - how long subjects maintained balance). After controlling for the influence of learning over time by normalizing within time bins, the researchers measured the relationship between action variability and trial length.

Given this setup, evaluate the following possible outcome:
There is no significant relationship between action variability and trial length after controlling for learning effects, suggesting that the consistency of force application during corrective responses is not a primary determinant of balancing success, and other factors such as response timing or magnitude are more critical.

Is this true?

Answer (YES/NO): NO